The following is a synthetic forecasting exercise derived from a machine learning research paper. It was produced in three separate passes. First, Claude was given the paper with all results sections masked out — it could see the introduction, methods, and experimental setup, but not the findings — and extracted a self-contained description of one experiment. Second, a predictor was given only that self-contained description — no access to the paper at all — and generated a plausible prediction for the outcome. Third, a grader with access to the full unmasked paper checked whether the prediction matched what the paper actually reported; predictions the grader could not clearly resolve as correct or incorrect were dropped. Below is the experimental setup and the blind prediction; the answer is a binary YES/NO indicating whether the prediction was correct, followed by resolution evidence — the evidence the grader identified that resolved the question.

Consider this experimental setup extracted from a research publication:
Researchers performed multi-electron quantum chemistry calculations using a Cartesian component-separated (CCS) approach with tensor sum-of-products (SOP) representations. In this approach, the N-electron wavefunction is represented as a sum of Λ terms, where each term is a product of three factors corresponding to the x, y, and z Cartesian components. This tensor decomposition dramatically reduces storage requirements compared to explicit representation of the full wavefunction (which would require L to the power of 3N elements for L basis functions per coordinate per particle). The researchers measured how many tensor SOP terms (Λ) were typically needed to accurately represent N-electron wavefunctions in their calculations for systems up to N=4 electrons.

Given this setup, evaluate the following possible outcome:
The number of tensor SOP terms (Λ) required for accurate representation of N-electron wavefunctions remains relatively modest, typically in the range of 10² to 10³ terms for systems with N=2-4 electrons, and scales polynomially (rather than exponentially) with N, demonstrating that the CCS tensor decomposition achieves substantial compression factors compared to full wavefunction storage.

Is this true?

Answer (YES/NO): YES